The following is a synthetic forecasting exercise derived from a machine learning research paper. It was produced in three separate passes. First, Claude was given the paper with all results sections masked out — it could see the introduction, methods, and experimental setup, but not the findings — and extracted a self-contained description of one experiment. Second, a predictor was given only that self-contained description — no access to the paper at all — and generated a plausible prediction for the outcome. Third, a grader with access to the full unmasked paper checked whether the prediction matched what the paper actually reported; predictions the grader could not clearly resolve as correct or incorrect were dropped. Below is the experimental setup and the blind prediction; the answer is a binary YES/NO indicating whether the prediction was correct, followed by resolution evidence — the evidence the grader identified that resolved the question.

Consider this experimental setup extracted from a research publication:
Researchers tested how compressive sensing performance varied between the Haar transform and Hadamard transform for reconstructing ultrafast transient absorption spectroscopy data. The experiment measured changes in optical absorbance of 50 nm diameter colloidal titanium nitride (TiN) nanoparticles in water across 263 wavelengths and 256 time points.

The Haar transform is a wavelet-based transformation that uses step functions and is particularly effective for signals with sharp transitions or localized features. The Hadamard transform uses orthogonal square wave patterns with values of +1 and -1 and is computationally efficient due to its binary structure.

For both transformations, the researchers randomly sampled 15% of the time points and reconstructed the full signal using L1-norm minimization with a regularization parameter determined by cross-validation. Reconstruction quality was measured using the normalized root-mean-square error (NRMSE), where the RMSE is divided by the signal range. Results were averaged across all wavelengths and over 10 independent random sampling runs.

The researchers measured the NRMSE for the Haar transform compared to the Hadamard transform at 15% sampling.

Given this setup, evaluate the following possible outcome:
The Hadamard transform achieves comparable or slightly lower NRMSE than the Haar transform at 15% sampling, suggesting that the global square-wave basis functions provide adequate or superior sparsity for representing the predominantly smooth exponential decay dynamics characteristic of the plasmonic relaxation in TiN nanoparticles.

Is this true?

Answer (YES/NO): YES